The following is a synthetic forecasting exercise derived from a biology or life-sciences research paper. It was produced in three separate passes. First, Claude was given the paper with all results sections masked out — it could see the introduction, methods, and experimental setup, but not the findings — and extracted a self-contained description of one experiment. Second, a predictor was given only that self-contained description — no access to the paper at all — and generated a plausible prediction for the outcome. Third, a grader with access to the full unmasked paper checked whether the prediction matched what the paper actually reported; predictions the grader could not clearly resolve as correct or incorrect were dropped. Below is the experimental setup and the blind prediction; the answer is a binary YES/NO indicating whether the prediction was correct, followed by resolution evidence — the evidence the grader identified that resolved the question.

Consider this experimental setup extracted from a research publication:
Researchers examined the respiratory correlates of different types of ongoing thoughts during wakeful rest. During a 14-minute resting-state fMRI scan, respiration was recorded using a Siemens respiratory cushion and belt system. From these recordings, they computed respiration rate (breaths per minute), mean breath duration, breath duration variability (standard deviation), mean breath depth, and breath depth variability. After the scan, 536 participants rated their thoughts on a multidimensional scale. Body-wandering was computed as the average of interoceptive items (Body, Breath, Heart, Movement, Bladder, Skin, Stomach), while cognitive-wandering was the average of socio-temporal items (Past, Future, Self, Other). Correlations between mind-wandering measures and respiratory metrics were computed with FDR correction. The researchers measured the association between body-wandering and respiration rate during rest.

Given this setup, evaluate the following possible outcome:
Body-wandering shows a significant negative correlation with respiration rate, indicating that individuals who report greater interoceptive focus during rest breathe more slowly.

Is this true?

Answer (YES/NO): NO